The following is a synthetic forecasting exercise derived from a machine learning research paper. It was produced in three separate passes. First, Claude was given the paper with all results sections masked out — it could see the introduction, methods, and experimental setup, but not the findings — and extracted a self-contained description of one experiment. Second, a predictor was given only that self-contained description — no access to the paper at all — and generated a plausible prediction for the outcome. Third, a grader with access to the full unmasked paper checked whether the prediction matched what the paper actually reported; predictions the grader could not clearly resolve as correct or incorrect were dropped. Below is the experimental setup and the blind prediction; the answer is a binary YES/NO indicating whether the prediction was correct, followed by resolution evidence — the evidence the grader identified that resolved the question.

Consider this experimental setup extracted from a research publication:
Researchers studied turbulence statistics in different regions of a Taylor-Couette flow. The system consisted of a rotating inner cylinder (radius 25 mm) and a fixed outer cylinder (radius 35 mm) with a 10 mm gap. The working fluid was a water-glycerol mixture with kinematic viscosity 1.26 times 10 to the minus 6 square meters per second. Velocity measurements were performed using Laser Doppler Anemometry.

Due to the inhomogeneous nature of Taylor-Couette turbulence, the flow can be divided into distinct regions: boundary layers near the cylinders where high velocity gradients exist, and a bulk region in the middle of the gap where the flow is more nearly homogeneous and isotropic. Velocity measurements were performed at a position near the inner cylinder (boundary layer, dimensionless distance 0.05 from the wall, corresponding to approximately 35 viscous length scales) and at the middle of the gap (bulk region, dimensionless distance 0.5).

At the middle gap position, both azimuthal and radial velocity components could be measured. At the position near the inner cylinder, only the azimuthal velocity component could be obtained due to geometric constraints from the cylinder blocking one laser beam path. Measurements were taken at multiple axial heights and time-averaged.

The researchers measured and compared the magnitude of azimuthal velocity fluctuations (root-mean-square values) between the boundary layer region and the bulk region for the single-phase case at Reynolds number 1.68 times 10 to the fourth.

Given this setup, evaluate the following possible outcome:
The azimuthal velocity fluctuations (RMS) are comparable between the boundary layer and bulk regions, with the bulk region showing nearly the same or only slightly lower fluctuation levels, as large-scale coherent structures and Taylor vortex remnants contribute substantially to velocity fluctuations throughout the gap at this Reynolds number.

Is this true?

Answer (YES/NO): NO